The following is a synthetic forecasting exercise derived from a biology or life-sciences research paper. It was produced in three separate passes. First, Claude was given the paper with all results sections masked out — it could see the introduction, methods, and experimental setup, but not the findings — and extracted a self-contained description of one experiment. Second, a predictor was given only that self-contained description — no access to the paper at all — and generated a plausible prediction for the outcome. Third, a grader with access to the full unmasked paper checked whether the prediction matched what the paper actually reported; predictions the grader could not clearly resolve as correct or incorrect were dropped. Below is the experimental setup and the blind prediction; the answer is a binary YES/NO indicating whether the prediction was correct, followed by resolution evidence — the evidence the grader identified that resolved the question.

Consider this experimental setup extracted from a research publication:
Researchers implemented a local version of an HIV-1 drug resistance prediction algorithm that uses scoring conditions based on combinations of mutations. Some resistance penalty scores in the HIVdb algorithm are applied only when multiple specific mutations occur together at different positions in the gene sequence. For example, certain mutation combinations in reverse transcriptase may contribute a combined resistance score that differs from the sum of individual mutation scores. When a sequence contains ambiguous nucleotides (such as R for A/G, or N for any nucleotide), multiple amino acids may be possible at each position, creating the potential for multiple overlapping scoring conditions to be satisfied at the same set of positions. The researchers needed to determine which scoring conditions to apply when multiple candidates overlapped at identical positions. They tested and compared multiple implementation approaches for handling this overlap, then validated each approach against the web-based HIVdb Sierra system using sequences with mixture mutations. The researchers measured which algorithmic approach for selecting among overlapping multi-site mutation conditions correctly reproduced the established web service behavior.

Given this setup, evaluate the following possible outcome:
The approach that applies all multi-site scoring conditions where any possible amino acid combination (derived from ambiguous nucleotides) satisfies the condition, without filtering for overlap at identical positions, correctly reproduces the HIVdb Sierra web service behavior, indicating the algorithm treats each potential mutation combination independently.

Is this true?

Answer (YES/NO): NO